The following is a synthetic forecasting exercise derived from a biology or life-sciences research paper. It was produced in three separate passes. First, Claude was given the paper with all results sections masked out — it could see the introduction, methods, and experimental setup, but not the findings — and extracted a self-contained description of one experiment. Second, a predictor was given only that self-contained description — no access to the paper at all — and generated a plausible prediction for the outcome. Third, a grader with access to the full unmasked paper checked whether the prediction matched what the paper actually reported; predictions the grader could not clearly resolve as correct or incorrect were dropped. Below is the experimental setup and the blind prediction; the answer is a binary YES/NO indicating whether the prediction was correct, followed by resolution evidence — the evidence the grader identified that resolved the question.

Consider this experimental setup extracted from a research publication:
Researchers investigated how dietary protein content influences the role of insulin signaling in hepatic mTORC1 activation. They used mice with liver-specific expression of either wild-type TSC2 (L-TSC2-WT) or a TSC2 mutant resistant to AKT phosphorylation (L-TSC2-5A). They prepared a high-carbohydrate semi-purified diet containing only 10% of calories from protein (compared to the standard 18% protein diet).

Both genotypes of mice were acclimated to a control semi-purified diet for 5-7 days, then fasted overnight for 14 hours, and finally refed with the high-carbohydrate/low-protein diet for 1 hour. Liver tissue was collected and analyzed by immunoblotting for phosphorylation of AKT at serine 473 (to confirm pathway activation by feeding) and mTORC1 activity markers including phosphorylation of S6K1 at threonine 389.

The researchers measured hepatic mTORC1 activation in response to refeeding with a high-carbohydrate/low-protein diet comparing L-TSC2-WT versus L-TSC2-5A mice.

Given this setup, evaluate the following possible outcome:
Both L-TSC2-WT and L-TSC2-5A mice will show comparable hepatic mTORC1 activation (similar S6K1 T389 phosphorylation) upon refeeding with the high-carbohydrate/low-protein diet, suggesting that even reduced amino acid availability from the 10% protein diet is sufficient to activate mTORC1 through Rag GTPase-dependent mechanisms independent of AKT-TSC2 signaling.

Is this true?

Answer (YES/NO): NO